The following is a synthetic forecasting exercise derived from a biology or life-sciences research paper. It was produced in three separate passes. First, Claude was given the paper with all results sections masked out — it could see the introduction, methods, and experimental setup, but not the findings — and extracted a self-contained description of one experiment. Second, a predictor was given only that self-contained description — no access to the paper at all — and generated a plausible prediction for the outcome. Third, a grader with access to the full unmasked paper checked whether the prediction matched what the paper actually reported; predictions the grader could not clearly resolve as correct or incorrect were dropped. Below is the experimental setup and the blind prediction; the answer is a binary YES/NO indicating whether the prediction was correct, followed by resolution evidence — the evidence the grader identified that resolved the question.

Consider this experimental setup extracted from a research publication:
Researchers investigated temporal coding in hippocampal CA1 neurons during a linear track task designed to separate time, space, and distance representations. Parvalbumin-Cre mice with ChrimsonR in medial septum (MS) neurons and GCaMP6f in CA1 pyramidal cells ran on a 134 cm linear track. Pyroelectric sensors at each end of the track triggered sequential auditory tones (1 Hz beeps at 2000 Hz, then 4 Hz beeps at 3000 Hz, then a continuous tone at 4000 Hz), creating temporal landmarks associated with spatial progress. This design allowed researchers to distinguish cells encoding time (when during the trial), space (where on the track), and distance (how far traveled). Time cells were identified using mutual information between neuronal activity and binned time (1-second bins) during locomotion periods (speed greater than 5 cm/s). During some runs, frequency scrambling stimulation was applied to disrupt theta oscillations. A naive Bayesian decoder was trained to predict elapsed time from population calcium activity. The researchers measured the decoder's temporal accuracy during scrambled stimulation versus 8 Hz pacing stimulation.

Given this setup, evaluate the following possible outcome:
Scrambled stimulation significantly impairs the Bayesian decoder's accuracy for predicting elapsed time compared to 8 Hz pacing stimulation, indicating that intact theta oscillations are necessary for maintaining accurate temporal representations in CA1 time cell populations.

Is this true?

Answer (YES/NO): NO